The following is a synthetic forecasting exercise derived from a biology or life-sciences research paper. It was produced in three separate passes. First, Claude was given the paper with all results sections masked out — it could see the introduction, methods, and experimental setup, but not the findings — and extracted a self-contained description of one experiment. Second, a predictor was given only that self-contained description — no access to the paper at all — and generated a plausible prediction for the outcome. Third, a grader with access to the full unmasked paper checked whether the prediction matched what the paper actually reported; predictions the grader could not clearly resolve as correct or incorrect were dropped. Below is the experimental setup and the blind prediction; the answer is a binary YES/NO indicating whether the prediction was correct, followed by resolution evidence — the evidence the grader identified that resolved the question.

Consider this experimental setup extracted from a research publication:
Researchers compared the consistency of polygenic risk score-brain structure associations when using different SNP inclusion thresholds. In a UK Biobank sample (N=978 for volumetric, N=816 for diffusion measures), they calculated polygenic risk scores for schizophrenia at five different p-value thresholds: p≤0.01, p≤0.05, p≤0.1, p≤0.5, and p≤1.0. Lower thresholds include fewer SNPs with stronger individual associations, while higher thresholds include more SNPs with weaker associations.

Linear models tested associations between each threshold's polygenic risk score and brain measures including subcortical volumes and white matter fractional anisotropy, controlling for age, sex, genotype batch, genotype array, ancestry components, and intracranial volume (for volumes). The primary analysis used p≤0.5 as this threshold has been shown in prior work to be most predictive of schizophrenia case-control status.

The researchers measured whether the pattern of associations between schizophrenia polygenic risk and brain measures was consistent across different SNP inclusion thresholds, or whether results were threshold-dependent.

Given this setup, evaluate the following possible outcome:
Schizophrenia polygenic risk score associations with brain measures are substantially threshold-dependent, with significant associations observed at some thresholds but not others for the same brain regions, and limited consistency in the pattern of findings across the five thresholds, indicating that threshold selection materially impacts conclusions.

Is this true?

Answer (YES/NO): NO